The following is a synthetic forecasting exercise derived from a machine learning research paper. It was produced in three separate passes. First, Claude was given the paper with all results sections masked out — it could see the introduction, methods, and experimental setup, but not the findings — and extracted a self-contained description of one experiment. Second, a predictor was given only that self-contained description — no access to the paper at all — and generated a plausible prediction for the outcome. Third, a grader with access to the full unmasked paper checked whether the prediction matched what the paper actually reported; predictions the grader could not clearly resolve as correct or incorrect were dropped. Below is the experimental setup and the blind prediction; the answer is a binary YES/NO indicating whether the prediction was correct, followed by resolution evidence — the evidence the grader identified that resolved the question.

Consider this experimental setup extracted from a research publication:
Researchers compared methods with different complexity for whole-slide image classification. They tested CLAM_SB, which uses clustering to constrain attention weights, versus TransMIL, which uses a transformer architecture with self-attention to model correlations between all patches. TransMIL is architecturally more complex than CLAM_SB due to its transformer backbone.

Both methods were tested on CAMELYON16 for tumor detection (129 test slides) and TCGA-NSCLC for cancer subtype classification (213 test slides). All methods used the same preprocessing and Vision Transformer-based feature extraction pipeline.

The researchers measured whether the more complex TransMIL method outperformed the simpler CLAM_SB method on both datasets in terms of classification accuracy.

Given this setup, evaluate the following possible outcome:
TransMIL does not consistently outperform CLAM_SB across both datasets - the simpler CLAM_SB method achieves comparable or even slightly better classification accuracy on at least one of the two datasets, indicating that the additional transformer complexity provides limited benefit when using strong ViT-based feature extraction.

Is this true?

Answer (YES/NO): YES